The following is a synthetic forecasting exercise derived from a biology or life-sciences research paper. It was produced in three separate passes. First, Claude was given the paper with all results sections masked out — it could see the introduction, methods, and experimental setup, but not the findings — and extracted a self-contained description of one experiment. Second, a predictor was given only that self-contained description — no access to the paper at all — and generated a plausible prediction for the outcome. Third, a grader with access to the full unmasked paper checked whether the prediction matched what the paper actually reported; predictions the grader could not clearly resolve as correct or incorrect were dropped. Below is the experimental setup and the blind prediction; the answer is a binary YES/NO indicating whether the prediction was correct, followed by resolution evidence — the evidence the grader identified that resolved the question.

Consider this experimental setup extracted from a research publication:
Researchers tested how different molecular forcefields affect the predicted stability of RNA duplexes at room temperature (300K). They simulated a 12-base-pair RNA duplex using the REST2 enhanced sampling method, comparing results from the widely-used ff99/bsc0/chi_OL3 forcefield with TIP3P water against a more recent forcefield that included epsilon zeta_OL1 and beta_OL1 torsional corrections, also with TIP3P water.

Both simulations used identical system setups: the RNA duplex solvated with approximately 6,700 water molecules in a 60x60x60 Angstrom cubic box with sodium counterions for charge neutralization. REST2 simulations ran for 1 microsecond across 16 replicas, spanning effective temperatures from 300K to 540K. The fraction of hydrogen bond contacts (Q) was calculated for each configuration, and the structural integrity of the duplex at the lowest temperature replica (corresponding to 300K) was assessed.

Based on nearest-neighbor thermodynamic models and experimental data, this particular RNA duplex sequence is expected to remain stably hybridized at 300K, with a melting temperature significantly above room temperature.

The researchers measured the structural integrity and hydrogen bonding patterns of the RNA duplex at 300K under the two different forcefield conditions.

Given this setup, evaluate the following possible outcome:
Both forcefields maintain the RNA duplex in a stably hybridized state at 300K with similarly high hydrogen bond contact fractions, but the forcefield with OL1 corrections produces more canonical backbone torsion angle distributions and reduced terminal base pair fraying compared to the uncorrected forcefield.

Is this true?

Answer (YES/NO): NO